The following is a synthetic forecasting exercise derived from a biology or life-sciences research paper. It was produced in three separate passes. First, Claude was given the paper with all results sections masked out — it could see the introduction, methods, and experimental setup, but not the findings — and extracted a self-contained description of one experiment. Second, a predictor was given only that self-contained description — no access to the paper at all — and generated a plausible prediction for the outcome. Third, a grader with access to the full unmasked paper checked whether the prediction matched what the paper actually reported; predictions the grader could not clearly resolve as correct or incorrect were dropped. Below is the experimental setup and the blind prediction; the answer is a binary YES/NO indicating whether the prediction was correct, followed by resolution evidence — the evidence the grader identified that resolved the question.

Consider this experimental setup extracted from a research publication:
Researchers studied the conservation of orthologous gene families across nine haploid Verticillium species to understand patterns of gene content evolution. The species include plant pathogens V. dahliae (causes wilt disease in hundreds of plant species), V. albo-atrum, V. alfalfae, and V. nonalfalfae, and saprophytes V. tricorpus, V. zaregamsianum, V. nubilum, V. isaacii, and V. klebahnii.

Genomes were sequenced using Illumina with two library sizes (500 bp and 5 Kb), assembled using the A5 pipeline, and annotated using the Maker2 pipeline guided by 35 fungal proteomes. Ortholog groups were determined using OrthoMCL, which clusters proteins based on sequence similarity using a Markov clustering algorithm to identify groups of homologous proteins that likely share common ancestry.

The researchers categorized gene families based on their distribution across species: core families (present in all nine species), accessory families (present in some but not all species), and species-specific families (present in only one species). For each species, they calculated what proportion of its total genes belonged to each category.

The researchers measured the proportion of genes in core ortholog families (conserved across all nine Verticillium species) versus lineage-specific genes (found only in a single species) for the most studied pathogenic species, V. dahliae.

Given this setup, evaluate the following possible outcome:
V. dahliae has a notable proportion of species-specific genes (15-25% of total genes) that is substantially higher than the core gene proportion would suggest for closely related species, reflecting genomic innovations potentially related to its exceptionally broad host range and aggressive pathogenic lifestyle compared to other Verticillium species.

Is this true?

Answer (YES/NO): NO